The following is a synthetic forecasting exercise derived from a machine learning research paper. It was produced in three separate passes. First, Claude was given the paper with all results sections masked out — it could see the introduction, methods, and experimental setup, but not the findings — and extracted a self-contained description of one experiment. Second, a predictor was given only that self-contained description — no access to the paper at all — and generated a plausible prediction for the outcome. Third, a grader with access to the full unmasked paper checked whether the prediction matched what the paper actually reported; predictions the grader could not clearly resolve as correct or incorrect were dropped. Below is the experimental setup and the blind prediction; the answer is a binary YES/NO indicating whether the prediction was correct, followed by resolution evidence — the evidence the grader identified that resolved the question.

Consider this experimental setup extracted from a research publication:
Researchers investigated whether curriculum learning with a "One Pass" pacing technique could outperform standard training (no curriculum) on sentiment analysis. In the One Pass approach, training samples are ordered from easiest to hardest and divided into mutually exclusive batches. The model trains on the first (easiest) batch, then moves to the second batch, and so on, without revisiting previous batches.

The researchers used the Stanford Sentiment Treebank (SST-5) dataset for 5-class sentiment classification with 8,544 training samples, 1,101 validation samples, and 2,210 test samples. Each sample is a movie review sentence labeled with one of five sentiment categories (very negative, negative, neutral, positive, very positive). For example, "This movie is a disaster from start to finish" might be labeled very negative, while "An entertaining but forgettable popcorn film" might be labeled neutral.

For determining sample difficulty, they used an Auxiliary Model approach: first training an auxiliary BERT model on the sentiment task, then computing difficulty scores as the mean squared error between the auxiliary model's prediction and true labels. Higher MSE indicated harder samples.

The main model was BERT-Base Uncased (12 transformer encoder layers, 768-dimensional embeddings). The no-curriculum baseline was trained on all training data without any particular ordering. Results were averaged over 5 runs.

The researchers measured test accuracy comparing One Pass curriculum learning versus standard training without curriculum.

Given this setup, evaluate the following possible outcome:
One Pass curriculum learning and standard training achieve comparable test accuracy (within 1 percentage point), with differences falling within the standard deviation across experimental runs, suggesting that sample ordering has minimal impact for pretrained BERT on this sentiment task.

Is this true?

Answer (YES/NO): NO